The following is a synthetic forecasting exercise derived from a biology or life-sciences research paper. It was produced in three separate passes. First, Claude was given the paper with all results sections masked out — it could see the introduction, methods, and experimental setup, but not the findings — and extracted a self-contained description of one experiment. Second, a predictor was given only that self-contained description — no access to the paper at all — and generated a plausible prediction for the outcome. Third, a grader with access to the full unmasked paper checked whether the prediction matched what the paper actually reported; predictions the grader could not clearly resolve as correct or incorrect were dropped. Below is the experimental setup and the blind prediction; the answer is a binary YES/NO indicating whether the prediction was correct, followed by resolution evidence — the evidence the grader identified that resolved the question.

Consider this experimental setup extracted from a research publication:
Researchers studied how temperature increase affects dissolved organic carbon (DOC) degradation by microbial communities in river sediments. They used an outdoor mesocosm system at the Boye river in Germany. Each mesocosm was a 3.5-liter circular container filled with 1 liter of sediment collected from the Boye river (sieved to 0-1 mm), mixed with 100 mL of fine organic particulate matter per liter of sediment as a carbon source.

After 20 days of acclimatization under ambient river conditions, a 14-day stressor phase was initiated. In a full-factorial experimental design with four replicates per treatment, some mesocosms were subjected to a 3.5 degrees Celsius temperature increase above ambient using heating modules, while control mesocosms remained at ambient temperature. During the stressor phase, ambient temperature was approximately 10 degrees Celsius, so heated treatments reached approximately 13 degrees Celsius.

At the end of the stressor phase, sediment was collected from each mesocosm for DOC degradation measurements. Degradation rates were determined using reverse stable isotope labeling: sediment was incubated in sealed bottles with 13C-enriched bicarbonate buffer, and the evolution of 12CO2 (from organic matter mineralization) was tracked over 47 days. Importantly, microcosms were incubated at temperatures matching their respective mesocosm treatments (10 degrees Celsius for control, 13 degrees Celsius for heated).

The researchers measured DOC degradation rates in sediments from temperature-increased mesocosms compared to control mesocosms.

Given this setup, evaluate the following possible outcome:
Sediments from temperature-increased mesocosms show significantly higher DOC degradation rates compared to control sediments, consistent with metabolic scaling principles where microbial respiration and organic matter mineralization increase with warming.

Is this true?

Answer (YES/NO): NO